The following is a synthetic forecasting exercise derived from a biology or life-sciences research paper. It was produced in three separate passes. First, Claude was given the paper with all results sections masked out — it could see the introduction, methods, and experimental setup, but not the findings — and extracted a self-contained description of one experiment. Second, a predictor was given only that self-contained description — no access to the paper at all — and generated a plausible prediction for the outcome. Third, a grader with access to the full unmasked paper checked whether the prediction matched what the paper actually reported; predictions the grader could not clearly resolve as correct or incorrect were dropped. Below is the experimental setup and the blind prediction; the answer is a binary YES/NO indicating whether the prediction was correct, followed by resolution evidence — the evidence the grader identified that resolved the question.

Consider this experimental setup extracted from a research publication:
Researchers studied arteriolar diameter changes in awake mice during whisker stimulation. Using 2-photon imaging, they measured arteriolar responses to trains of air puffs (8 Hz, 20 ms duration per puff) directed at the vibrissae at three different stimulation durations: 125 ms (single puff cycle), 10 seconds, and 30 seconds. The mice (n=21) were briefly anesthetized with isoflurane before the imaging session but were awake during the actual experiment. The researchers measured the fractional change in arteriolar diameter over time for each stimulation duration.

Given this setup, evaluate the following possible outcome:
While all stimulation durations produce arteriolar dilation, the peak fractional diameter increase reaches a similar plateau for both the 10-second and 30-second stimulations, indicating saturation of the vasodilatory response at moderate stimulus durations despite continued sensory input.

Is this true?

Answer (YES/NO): NO